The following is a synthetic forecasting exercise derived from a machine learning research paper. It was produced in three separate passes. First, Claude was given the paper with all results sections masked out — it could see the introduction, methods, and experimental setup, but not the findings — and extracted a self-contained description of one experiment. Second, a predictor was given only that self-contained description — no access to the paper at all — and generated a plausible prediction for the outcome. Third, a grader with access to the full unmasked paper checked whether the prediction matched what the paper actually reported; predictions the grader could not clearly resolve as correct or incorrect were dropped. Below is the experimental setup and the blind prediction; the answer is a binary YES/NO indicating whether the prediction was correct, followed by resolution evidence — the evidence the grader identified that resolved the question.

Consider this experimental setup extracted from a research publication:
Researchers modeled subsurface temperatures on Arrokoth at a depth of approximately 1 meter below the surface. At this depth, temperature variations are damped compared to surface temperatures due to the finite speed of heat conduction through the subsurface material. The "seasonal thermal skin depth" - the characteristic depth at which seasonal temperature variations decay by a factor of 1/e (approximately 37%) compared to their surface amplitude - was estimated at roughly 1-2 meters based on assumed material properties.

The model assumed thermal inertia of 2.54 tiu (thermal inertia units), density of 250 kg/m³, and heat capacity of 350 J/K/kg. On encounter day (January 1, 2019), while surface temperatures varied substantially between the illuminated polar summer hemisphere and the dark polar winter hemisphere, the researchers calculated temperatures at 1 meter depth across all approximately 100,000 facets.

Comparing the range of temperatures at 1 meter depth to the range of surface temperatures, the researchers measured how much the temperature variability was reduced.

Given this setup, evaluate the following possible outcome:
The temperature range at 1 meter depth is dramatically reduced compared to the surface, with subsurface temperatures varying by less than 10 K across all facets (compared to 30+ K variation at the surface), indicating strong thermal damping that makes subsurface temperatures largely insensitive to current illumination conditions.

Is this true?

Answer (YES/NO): NO